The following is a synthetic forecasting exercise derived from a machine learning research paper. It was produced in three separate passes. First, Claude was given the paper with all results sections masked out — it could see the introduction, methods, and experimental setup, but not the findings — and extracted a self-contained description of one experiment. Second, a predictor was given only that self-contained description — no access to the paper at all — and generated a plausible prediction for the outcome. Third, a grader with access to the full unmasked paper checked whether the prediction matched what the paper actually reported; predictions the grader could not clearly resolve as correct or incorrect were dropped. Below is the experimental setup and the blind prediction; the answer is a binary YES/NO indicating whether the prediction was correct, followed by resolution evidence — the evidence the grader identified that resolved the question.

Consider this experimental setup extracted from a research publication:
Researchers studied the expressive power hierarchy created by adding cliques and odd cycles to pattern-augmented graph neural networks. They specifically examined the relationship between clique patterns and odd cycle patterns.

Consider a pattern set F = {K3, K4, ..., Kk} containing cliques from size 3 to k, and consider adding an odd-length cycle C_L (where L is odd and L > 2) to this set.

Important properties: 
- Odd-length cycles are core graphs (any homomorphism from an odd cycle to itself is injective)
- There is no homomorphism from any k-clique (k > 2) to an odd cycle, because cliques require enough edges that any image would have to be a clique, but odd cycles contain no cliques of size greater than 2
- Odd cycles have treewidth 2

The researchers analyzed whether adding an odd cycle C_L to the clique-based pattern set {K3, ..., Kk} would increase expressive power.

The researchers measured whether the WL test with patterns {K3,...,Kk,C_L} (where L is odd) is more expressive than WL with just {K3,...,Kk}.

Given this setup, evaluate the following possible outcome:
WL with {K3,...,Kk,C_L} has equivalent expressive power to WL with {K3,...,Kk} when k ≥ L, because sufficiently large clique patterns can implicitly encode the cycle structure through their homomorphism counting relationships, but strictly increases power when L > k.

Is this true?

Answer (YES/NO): NO